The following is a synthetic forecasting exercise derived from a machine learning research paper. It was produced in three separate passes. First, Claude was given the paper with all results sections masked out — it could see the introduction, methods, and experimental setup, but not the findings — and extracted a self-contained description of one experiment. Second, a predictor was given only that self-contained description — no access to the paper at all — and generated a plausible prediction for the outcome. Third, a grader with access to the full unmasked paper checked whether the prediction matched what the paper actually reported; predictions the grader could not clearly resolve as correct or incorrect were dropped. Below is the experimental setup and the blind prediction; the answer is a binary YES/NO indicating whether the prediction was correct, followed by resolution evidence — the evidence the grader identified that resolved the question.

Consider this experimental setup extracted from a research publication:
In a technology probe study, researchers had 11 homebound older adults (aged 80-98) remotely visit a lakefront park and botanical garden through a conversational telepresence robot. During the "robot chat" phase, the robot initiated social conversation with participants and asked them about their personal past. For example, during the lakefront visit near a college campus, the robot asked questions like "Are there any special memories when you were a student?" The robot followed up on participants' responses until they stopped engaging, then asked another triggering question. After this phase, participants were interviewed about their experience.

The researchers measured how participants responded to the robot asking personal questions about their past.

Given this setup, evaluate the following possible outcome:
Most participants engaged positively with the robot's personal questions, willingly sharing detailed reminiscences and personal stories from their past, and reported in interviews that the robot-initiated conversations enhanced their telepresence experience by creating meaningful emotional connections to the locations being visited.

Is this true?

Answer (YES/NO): NO